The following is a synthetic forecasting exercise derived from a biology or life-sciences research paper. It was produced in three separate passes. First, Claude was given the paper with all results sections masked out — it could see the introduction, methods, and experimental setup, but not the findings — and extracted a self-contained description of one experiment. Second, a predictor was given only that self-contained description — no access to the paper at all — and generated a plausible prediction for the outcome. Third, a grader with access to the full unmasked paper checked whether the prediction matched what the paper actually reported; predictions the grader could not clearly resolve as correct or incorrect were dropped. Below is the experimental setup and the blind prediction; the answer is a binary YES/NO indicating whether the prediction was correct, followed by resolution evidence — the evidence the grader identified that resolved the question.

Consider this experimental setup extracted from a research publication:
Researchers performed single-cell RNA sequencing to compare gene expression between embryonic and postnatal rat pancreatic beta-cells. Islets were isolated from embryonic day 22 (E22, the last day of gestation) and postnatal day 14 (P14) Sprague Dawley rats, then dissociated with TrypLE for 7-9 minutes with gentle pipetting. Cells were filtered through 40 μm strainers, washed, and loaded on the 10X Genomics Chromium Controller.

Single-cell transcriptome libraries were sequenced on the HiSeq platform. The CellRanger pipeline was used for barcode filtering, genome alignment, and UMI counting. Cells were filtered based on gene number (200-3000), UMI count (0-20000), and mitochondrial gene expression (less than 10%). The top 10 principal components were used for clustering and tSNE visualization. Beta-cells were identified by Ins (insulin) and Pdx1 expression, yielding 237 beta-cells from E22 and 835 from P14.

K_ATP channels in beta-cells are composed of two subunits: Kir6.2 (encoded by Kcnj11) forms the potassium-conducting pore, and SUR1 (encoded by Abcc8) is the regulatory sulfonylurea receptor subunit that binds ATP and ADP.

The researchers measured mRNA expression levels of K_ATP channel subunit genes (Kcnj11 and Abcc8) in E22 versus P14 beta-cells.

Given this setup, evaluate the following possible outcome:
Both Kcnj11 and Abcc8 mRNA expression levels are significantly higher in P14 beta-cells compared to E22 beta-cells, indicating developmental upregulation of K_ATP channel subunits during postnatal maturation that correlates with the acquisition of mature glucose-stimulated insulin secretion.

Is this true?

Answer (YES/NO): NO